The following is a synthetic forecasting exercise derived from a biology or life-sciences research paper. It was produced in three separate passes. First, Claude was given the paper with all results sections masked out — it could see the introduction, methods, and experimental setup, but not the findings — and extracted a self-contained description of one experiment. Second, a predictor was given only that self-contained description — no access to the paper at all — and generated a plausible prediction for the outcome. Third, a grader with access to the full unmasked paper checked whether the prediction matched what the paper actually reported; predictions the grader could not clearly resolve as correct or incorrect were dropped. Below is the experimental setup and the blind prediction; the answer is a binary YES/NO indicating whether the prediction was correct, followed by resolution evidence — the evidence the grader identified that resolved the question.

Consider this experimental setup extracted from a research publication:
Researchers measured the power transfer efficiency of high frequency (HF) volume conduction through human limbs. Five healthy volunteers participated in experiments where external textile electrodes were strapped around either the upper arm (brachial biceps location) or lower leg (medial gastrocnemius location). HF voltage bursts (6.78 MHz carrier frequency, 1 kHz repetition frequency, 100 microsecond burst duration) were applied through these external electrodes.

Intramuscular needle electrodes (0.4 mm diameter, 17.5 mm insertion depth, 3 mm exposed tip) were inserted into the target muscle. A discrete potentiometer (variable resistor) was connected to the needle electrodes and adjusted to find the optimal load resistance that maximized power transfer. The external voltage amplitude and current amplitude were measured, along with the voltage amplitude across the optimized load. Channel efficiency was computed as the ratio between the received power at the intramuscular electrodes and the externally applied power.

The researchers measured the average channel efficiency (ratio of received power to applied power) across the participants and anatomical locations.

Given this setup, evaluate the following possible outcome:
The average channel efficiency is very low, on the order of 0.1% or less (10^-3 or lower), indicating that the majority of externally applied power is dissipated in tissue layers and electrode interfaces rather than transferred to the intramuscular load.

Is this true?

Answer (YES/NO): YES